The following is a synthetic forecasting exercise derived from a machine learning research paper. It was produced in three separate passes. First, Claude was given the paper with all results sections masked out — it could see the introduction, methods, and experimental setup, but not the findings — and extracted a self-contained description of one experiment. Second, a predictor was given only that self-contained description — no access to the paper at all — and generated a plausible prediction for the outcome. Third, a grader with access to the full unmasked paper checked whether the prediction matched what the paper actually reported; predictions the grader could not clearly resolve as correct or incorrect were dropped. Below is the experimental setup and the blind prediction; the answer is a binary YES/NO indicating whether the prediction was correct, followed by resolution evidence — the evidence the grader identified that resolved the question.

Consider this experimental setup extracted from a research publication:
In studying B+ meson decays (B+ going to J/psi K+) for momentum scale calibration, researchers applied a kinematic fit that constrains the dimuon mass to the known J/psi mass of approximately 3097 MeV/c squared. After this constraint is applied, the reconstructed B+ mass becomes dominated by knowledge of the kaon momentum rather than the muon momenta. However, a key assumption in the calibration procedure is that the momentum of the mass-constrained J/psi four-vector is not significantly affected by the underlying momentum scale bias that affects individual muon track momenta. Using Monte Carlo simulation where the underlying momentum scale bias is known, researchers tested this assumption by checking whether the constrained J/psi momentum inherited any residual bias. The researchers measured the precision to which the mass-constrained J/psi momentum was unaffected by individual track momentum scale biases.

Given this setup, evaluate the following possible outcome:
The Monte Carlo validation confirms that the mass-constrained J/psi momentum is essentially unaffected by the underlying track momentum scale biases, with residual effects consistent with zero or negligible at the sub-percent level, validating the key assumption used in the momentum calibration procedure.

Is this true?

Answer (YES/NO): YES